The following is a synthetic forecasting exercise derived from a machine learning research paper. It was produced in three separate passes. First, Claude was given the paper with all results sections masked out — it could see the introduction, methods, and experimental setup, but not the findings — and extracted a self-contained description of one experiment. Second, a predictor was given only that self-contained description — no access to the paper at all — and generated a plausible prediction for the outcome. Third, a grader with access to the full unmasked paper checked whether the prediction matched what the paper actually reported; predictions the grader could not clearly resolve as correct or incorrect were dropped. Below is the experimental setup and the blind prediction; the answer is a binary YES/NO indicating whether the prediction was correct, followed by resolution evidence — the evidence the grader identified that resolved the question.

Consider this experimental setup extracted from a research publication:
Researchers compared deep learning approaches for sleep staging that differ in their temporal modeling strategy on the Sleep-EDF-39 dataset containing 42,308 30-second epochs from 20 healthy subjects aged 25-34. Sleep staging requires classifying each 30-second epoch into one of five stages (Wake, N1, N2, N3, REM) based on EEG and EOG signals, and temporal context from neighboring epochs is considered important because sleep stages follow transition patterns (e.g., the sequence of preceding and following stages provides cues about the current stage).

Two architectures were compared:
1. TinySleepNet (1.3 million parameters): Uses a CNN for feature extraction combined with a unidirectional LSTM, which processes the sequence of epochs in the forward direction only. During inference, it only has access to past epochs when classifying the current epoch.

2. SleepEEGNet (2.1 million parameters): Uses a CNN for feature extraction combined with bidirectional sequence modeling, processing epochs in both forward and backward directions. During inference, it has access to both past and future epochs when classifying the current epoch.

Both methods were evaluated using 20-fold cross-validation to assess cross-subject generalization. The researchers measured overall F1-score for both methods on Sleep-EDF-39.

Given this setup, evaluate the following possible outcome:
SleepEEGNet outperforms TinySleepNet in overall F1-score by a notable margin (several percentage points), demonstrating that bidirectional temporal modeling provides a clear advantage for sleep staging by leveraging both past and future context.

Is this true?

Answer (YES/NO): NO